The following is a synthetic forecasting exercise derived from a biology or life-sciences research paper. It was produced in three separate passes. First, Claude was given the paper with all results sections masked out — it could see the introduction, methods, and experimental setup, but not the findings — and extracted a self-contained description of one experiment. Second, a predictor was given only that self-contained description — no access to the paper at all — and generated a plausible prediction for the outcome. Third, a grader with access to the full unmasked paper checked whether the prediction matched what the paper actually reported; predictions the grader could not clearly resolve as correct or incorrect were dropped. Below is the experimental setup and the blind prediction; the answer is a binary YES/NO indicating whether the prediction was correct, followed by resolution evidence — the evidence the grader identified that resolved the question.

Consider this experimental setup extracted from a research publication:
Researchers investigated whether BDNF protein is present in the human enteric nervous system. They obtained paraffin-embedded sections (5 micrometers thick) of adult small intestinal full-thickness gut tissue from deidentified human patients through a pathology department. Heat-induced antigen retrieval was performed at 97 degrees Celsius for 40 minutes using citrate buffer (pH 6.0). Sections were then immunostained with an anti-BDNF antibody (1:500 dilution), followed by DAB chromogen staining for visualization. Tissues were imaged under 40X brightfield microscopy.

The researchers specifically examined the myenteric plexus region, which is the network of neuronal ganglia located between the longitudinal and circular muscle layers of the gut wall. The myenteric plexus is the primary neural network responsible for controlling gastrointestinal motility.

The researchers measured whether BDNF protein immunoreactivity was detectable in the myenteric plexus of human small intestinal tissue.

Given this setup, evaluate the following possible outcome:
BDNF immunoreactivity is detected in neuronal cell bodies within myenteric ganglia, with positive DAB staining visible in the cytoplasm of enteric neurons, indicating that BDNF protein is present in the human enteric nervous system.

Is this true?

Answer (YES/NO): YES